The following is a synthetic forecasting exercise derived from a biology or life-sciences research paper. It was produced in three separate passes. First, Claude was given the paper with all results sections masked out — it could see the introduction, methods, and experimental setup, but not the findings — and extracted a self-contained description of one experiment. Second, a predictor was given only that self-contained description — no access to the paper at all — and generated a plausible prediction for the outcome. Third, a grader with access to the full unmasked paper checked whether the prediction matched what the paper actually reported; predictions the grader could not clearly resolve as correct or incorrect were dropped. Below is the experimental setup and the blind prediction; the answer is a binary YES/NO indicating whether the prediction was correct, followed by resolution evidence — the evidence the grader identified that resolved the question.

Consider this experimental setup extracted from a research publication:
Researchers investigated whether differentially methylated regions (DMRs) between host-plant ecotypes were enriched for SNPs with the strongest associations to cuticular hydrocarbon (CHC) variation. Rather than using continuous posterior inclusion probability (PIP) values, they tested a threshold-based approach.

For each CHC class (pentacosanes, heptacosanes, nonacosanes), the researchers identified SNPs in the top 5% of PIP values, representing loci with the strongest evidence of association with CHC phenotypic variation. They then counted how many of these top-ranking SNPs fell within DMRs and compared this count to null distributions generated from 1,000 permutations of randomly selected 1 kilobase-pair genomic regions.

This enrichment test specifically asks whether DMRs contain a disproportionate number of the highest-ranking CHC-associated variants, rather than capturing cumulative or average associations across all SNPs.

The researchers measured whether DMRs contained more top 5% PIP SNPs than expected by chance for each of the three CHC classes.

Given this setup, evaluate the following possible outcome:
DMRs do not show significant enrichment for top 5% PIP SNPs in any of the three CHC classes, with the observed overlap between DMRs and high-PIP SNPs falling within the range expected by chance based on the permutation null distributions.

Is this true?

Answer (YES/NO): NO